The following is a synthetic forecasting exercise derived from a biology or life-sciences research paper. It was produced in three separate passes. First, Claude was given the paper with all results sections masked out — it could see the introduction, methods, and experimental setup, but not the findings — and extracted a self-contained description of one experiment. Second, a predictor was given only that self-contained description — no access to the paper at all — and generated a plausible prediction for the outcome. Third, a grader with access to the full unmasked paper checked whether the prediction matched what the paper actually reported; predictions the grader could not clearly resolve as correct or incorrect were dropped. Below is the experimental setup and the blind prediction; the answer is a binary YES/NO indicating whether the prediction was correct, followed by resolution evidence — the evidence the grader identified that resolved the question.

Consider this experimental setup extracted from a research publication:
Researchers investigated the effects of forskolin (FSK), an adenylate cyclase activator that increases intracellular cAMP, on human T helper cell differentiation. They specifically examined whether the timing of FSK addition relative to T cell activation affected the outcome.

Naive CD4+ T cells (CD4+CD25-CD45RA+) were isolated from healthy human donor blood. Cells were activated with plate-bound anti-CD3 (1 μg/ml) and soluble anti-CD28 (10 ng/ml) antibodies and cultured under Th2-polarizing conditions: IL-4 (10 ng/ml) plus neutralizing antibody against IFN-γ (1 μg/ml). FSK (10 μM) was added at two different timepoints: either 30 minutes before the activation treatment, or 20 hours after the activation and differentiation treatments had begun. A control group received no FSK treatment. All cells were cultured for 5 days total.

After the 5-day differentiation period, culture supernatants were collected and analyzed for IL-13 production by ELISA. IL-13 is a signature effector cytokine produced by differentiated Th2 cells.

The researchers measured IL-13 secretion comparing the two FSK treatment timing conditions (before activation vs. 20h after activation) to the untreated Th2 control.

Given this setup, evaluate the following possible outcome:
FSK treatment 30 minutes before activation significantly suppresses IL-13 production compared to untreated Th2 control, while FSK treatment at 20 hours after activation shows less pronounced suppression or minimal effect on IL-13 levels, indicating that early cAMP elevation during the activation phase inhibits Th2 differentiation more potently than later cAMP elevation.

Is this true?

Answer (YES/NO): NO